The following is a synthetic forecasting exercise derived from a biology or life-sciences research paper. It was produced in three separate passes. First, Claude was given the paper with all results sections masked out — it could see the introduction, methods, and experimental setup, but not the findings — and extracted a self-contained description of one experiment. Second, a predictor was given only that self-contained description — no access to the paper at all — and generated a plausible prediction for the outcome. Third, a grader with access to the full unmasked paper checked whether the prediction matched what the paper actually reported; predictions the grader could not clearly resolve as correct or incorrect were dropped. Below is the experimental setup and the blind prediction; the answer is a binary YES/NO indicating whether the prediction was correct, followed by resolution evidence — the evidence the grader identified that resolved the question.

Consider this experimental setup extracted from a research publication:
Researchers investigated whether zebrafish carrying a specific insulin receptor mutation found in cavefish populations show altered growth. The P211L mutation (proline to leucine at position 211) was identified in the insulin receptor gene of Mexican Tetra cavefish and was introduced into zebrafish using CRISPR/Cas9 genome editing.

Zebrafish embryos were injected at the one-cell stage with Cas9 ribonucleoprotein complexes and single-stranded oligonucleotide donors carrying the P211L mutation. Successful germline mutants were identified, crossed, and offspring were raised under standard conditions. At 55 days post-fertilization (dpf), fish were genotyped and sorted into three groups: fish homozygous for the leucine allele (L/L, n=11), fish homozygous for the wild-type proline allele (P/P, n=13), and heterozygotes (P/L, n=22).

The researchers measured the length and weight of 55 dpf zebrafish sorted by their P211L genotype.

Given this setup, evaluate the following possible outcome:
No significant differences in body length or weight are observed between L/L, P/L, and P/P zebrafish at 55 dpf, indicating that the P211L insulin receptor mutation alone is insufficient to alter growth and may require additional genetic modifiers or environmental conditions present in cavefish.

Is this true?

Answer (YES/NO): NO